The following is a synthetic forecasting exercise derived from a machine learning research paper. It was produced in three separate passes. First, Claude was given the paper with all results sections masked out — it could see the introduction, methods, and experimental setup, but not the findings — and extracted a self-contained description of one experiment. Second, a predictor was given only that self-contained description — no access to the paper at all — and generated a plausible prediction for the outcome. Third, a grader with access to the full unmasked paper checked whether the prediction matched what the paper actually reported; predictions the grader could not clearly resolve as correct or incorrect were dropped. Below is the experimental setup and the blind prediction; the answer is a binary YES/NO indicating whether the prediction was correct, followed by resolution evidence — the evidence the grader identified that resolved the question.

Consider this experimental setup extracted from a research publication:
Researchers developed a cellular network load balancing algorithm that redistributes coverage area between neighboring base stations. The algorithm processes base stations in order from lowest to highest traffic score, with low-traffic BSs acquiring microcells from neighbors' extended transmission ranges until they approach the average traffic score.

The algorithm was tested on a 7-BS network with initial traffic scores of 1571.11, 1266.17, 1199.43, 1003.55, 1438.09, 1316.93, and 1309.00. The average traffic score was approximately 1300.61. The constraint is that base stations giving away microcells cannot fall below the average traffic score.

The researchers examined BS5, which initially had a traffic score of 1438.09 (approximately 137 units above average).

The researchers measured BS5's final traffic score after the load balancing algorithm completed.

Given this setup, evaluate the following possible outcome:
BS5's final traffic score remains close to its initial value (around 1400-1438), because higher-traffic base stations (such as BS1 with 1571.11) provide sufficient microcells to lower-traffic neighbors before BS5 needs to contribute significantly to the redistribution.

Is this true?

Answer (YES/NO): NO